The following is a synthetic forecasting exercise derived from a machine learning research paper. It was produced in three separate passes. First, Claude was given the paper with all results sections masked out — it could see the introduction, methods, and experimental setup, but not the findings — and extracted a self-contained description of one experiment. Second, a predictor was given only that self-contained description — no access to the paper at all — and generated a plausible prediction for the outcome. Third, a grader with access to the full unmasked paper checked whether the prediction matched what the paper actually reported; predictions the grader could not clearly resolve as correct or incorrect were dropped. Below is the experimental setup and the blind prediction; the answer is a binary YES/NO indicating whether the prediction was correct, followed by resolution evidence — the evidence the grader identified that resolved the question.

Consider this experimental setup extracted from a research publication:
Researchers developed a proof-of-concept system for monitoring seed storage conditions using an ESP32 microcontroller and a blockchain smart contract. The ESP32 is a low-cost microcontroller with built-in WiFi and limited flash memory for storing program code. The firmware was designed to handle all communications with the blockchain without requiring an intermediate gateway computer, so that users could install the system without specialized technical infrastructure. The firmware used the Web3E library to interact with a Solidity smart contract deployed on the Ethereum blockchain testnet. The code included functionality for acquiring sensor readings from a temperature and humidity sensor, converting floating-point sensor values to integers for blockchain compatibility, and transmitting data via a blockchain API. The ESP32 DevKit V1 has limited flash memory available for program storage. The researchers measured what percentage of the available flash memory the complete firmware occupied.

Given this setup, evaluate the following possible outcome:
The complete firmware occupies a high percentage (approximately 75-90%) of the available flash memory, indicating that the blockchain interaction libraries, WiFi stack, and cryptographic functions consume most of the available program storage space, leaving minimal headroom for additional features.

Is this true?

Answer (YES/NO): NO